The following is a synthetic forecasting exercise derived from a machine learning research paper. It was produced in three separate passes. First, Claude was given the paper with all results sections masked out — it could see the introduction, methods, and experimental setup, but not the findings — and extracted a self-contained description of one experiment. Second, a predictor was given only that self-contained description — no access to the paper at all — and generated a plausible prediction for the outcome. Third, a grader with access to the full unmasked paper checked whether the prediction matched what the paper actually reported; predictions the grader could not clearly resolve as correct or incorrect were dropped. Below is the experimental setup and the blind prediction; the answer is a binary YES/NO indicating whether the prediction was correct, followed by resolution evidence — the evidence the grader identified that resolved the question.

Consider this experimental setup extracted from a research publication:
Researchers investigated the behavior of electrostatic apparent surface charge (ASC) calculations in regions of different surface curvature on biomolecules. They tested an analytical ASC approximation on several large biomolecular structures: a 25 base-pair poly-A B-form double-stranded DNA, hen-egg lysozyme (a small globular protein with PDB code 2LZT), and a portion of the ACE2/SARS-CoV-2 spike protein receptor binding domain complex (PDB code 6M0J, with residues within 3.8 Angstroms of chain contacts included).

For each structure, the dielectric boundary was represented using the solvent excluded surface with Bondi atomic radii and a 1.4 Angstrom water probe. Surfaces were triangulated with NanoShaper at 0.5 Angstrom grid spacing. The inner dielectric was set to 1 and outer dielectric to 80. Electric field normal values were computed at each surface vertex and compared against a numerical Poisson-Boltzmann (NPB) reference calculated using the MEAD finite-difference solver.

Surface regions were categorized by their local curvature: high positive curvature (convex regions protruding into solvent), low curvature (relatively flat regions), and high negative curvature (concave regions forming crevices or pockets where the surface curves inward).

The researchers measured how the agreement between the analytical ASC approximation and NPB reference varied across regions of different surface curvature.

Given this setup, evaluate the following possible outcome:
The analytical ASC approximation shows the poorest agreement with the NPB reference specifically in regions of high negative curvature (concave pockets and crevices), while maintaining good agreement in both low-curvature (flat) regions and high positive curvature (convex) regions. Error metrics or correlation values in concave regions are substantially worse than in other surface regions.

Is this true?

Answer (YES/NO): YES